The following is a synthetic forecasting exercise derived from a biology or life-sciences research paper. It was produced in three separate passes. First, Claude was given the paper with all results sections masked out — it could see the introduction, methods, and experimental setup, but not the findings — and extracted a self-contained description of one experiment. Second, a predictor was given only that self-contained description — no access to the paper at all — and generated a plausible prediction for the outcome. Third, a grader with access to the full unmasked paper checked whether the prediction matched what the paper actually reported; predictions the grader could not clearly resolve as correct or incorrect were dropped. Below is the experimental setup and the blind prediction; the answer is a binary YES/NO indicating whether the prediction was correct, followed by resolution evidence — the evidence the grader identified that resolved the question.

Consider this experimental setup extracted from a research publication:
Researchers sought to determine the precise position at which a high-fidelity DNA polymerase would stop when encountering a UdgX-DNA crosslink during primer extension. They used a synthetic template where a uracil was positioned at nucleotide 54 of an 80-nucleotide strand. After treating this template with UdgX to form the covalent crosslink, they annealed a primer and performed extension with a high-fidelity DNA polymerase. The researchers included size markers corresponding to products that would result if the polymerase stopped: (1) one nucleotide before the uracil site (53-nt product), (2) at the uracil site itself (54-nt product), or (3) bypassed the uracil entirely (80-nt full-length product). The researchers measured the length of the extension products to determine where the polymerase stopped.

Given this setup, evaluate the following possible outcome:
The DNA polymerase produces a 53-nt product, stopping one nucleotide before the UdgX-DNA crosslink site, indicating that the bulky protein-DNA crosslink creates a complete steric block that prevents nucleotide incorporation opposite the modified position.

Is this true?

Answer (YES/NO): YES